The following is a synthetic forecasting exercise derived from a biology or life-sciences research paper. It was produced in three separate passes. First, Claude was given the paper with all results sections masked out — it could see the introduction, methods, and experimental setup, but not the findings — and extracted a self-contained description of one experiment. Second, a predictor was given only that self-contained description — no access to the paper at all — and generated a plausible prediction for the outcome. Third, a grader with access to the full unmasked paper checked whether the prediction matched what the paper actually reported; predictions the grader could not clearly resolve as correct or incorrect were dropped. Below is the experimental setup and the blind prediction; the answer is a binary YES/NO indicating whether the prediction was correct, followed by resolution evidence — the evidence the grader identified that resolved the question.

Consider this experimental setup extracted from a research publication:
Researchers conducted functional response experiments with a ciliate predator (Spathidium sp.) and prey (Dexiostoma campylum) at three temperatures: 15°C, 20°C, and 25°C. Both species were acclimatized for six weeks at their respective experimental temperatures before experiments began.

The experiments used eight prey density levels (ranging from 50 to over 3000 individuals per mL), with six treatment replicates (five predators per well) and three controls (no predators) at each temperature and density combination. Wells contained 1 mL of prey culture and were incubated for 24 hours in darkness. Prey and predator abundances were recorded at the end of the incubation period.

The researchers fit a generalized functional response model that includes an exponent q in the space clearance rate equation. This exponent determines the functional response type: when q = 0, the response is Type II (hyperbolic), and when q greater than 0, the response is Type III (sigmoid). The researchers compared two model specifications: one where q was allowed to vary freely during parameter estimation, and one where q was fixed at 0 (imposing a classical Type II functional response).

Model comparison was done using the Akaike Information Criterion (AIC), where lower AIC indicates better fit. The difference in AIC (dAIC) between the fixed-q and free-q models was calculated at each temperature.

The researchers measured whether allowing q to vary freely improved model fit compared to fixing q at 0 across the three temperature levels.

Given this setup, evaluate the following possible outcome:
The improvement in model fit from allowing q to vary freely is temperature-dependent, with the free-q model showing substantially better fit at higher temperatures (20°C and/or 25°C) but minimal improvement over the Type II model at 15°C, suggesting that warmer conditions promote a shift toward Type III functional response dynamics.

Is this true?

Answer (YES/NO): NO